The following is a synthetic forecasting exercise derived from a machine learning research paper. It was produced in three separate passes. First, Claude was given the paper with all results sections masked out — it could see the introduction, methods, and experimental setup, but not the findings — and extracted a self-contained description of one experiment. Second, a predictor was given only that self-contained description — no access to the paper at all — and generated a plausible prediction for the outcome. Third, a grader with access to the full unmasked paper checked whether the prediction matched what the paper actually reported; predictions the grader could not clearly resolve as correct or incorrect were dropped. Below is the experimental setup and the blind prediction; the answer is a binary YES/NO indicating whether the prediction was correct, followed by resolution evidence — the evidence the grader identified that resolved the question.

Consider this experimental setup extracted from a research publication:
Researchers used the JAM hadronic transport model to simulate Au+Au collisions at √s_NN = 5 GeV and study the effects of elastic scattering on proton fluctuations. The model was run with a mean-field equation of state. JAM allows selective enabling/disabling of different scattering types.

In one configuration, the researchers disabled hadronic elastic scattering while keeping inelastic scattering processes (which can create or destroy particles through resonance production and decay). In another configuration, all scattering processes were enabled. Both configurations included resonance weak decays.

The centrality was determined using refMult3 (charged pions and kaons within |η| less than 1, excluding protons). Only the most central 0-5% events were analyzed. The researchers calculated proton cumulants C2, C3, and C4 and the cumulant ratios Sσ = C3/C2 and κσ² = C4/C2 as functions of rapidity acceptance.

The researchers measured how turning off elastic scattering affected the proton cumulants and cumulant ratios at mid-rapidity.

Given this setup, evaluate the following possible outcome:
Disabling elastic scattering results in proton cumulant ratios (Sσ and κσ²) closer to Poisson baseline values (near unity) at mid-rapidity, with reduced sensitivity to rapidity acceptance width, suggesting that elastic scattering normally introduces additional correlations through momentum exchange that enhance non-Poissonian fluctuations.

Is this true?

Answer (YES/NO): NO